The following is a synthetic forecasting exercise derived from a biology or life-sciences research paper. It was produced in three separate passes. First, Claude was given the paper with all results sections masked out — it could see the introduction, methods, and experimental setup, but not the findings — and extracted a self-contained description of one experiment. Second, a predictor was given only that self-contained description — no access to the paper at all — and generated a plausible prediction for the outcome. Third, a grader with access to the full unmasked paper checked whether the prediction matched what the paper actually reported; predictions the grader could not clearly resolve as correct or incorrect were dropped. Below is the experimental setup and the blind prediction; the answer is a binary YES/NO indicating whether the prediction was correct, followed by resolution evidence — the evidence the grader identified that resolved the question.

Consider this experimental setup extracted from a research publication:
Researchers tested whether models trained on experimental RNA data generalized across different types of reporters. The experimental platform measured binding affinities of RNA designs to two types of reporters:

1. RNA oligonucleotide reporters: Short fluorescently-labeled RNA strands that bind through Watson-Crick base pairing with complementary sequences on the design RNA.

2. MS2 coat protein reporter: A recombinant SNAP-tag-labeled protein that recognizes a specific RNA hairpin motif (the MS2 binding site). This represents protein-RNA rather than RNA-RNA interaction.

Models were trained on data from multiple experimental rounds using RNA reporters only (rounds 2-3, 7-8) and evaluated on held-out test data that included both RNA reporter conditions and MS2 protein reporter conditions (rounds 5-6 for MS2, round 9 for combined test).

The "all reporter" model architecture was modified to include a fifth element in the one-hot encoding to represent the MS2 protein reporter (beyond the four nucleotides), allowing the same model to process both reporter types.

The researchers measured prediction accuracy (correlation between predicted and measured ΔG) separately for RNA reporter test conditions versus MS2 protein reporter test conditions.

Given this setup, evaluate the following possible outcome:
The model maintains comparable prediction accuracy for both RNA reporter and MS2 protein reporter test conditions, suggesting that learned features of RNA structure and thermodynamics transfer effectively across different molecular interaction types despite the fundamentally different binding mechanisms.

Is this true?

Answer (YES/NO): NO